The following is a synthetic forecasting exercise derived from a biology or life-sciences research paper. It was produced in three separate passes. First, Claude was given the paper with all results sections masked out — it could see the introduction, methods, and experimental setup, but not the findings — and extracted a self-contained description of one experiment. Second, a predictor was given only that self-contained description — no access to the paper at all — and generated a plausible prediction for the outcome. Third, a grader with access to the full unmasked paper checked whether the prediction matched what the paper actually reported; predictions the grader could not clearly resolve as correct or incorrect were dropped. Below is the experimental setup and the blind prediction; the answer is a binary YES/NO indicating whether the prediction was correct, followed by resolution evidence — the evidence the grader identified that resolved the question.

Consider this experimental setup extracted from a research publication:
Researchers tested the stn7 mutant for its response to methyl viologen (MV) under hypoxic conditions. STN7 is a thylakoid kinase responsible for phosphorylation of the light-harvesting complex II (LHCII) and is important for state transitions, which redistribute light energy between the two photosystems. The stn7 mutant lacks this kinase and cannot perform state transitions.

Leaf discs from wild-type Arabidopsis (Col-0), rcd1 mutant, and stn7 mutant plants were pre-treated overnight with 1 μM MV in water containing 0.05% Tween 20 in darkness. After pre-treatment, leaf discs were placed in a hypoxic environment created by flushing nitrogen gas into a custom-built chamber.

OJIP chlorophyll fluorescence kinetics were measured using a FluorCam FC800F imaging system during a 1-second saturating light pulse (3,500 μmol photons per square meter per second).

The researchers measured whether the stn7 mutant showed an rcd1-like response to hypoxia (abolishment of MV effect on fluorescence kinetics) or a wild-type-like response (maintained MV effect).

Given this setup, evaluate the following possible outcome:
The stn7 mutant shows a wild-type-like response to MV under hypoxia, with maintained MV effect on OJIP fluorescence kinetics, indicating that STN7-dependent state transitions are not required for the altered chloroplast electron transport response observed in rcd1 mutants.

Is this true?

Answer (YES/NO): YES